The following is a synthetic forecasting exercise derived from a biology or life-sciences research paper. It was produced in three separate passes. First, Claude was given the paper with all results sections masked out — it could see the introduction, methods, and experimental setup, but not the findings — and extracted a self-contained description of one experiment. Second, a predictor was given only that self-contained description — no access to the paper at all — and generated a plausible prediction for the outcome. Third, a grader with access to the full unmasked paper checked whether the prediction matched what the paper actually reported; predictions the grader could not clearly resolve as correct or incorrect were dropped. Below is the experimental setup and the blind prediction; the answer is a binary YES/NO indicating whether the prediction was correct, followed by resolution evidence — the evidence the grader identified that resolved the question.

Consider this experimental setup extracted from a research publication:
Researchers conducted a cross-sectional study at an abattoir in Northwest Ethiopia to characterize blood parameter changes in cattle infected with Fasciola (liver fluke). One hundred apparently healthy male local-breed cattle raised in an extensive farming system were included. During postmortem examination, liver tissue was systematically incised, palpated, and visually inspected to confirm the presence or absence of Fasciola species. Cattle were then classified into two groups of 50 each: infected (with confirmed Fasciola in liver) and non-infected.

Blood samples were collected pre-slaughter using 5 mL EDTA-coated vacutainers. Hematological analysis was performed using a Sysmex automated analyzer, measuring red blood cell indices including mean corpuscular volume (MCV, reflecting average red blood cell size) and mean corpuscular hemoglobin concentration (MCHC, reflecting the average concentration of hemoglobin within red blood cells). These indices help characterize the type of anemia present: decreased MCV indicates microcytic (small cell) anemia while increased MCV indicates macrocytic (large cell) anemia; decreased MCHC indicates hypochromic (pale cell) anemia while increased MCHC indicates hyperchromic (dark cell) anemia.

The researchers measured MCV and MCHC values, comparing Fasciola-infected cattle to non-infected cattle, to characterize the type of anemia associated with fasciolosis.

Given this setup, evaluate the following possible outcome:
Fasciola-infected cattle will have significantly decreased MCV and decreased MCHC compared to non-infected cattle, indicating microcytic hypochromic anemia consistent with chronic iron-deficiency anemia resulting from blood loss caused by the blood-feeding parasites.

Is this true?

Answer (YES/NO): NO